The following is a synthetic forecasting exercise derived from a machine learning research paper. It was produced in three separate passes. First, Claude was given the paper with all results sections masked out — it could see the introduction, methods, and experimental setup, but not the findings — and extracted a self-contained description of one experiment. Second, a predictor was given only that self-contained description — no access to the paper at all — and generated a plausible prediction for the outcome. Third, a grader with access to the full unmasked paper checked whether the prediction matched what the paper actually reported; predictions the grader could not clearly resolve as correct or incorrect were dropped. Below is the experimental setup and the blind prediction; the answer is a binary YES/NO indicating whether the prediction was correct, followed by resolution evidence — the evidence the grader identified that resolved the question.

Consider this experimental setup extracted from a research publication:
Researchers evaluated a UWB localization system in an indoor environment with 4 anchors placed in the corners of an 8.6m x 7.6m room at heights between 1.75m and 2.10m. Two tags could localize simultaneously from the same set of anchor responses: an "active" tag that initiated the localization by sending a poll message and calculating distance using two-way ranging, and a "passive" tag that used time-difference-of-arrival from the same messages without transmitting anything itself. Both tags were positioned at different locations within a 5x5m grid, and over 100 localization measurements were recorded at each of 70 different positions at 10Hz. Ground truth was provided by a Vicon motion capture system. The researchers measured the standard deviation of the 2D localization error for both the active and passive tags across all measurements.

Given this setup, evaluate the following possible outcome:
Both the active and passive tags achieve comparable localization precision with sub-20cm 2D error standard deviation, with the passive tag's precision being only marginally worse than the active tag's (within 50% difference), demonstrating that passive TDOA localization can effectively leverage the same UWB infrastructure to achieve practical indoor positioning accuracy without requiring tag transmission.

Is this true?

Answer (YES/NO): YES